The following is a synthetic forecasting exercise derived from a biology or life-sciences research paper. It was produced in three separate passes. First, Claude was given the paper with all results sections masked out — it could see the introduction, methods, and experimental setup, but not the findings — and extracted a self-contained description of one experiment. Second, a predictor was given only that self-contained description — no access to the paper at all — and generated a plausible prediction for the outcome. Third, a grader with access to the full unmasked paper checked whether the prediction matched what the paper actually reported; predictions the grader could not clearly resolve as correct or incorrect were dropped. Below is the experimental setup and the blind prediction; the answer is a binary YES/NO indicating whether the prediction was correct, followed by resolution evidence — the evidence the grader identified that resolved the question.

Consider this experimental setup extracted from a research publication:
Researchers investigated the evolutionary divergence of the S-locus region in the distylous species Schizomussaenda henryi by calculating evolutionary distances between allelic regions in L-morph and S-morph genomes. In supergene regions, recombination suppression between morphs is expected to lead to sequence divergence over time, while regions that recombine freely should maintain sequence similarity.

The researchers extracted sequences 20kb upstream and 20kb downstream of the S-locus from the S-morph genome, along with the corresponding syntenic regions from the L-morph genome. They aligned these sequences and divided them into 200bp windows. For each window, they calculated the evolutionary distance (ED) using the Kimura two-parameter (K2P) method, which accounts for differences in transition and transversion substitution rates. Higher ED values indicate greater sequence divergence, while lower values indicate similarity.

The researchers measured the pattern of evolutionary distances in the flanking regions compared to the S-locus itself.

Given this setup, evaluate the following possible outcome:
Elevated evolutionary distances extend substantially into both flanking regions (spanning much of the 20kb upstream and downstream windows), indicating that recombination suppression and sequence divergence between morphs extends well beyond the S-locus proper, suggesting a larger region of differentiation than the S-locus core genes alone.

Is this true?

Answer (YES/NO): NO